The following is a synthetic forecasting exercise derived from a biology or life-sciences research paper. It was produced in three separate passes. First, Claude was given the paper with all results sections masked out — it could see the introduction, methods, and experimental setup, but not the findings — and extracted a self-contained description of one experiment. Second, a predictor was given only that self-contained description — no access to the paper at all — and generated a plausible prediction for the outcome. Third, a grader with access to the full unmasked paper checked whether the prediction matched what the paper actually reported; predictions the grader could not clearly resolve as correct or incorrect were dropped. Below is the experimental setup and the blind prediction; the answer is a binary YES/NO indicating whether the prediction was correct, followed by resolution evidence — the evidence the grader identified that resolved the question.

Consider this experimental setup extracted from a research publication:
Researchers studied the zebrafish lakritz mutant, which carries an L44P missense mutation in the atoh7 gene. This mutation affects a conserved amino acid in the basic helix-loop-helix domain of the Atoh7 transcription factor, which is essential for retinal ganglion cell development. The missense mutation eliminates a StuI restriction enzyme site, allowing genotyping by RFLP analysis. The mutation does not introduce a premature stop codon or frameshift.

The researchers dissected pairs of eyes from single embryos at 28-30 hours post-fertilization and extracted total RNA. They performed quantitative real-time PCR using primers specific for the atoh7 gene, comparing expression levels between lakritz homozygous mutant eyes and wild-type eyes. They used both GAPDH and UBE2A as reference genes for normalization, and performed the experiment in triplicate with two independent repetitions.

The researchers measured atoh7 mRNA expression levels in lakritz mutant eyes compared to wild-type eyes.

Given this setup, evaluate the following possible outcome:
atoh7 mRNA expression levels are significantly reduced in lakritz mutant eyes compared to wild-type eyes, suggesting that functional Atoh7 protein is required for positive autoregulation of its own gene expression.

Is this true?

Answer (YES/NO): YES